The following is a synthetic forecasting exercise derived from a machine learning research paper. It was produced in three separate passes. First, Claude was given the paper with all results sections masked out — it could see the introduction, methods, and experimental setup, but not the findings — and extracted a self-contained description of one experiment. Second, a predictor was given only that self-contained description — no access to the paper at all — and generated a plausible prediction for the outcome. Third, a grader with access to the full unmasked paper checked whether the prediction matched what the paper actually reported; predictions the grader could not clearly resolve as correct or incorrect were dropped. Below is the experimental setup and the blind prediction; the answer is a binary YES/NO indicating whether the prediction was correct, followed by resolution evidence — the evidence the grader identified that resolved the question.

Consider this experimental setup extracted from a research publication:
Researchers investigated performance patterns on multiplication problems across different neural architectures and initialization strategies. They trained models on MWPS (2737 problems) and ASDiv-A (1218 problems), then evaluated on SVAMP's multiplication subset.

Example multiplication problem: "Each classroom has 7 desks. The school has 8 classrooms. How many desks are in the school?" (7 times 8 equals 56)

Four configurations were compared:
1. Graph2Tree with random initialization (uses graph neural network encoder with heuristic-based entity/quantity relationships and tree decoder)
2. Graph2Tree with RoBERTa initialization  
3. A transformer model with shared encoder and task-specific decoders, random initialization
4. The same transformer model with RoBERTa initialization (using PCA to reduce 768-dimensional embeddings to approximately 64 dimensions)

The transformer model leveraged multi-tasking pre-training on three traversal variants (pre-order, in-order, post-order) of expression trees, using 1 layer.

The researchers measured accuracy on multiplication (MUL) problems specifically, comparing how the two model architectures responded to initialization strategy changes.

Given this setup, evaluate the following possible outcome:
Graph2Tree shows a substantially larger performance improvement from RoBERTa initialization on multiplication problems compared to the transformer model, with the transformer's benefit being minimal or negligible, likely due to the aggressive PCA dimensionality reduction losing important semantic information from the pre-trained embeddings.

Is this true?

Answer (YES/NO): NO